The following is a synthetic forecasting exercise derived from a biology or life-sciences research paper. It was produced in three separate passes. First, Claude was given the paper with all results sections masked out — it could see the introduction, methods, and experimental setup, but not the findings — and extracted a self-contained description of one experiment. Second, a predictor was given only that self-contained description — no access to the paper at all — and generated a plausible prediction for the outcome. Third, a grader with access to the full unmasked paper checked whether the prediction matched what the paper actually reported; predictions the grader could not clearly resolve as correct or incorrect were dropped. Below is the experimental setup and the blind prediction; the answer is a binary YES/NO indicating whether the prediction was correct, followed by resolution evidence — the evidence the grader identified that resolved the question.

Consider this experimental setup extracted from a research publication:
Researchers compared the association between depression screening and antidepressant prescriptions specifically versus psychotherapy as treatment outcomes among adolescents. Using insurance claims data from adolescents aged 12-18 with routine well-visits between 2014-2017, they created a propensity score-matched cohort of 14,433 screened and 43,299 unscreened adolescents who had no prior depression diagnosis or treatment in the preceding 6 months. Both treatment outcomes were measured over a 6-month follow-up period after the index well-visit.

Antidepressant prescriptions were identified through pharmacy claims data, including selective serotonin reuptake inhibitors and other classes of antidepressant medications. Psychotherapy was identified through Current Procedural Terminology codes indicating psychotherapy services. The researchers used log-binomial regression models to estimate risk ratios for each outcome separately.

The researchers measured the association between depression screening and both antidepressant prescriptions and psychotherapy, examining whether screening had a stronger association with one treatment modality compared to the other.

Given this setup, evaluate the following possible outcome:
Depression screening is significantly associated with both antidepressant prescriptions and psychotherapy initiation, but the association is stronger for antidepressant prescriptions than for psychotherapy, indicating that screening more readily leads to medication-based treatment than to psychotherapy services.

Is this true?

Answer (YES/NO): NO